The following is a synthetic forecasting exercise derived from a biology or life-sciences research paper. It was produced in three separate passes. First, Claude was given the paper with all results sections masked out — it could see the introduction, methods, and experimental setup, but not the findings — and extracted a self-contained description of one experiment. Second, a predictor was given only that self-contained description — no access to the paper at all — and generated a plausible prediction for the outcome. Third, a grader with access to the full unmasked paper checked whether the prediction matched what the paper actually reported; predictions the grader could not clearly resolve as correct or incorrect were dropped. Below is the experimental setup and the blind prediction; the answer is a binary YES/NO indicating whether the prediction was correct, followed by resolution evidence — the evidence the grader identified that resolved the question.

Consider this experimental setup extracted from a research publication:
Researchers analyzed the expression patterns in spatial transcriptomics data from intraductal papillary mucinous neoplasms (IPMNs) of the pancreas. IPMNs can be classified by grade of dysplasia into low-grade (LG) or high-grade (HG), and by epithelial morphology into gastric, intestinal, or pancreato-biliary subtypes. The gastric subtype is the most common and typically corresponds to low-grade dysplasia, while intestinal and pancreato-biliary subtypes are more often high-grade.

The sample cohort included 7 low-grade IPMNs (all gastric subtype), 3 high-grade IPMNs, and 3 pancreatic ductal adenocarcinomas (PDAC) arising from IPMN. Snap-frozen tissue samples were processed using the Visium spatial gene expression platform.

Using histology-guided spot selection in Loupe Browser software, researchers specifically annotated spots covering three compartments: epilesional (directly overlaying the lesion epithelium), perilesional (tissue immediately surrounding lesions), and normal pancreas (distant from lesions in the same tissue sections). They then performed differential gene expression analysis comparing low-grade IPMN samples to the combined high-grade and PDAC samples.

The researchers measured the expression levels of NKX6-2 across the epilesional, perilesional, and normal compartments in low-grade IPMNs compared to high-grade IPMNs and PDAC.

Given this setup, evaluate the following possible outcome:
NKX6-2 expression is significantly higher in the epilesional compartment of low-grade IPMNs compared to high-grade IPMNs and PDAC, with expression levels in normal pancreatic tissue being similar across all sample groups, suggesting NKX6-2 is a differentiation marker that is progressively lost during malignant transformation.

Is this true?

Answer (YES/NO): YES